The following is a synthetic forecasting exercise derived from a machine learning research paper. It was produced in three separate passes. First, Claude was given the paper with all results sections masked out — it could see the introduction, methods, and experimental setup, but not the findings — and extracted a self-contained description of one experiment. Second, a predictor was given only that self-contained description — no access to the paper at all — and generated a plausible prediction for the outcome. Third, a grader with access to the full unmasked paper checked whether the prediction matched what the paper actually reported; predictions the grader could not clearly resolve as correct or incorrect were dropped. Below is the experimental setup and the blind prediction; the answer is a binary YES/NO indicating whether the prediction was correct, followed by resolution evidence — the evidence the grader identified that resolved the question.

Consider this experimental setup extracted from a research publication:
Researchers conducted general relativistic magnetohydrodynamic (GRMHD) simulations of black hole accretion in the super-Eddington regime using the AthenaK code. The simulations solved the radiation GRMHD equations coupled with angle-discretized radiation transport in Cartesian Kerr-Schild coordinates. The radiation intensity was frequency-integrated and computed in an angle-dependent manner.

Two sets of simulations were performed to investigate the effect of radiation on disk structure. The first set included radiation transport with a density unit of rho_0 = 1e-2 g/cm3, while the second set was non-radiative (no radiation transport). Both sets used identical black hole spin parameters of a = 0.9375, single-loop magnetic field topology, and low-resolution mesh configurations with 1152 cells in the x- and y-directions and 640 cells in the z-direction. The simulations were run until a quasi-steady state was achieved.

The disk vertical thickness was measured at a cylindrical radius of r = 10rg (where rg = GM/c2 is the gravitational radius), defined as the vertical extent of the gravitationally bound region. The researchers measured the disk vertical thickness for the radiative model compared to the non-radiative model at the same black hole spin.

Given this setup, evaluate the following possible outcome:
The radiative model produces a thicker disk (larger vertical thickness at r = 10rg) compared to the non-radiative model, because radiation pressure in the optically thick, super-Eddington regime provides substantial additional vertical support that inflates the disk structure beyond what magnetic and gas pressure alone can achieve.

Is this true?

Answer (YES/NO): NO